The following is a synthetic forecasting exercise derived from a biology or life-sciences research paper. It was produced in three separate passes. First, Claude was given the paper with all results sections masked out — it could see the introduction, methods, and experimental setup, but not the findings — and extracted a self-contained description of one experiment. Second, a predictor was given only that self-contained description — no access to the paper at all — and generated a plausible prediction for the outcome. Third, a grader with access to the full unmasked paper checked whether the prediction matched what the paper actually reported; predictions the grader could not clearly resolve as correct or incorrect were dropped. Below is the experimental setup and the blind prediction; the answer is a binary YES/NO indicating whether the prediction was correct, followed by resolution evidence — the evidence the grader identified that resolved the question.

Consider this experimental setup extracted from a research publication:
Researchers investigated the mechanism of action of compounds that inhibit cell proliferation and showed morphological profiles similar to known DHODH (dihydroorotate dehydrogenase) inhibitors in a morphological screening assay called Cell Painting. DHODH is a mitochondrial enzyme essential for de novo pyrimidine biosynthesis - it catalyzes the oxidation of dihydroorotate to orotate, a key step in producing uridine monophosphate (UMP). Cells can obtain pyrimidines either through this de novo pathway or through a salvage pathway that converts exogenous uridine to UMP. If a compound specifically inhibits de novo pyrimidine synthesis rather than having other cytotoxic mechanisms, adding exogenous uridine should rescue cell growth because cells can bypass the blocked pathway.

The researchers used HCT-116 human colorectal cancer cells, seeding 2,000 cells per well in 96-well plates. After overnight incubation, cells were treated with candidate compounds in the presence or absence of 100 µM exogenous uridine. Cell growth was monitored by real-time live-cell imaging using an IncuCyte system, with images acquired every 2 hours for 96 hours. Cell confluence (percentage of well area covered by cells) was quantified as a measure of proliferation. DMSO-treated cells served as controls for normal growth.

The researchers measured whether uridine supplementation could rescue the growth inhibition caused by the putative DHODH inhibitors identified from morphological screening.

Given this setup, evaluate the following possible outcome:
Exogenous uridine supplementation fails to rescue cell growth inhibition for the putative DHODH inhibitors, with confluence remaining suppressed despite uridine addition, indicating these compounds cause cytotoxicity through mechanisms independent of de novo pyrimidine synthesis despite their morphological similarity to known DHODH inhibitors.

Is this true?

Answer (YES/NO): NO